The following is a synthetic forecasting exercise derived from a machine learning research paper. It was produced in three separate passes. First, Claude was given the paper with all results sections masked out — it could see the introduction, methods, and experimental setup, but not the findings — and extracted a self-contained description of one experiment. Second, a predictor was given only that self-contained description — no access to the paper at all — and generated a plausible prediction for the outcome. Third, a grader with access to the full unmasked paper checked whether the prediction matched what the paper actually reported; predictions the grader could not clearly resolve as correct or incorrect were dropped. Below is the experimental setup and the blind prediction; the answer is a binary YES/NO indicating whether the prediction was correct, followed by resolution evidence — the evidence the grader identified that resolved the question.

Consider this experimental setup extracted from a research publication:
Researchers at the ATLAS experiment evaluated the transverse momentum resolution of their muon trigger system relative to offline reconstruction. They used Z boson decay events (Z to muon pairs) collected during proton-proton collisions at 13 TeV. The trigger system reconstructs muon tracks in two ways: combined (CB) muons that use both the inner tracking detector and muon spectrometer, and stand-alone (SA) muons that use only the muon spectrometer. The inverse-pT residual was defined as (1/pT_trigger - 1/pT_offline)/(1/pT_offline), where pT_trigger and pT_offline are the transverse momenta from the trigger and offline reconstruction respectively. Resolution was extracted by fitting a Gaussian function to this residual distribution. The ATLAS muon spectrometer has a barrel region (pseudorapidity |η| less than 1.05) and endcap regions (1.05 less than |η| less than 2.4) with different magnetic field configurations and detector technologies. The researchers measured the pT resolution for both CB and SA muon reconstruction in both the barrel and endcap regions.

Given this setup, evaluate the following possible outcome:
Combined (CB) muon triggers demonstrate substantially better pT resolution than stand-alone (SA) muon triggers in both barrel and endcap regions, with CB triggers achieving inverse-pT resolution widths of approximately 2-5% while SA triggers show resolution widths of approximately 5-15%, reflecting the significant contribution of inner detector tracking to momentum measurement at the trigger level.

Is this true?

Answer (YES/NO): NO